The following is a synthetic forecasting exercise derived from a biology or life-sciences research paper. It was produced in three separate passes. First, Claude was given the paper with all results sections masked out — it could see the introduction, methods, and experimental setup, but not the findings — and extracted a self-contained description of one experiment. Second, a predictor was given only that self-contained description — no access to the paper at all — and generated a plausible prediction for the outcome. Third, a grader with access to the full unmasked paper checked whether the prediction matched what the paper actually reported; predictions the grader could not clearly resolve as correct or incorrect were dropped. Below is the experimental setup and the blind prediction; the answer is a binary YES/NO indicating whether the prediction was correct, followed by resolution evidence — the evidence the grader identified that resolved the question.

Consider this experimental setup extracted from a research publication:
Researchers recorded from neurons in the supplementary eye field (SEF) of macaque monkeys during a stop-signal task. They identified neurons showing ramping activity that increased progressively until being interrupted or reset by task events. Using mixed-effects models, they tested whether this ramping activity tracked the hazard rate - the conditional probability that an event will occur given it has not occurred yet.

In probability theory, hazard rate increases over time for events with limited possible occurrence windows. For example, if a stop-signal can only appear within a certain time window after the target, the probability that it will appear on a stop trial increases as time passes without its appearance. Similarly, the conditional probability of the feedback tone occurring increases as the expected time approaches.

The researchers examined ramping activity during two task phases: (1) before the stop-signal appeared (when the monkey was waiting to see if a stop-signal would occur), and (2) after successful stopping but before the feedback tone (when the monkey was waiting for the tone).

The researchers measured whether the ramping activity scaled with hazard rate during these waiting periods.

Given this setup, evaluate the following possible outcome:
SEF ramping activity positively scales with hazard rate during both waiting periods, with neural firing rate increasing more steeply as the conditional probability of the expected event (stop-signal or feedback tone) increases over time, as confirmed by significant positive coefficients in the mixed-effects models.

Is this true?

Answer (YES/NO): NO